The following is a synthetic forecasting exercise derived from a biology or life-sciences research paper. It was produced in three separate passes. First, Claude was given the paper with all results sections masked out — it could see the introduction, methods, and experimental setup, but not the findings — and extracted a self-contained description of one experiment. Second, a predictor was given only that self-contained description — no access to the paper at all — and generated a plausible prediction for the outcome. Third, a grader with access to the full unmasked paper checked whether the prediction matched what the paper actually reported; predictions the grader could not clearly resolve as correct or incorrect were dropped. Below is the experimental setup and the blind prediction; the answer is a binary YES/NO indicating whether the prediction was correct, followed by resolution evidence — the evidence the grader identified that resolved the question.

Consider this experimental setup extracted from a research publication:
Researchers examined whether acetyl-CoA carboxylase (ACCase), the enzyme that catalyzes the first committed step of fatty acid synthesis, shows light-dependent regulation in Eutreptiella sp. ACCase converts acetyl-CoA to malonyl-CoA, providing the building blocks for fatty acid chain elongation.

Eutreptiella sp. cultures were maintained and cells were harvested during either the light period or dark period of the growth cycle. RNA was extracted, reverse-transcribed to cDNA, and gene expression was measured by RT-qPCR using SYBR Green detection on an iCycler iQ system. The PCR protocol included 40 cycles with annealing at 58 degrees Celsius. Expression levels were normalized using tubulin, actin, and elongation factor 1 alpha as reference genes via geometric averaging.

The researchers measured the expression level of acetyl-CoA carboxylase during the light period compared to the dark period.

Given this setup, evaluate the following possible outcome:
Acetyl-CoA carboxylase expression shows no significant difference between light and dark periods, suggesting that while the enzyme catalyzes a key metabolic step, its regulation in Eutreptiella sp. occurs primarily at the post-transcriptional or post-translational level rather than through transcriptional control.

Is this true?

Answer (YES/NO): NO